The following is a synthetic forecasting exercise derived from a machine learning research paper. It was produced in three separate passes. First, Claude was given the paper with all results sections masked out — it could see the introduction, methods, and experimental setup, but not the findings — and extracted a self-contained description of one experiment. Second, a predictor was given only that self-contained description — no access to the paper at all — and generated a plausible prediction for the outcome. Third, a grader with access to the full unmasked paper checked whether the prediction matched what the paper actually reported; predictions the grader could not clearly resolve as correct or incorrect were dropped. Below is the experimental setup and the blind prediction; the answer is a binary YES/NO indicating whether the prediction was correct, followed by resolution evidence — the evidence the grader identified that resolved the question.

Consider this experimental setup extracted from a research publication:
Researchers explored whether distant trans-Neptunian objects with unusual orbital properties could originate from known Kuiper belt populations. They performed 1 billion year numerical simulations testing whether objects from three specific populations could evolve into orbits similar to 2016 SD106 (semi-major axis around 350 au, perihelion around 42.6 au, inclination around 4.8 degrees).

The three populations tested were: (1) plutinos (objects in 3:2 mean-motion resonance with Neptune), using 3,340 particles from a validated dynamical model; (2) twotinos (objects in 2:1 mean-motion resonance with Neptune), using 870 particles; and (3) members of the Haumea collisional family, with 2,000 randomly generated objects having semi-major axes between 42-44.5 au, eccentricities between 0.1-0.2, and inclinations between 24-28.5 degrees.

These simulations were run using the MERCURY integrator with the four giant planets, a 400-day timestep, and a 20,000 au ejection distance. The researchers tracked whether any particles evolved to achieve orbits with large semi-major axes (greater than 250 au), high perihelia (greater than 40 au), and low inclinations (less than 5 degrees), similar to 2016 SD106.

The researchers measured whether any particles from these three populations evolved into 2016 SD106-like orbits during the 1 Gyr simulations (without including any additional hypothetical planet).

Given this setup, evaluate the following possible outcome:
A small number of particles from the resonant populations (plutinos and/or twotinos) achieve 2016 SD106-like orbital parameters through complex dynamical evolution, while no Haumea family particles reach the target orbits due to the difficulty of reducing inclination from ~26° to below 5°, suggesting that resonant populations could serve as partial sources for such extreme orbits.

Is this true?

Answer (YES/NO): NO